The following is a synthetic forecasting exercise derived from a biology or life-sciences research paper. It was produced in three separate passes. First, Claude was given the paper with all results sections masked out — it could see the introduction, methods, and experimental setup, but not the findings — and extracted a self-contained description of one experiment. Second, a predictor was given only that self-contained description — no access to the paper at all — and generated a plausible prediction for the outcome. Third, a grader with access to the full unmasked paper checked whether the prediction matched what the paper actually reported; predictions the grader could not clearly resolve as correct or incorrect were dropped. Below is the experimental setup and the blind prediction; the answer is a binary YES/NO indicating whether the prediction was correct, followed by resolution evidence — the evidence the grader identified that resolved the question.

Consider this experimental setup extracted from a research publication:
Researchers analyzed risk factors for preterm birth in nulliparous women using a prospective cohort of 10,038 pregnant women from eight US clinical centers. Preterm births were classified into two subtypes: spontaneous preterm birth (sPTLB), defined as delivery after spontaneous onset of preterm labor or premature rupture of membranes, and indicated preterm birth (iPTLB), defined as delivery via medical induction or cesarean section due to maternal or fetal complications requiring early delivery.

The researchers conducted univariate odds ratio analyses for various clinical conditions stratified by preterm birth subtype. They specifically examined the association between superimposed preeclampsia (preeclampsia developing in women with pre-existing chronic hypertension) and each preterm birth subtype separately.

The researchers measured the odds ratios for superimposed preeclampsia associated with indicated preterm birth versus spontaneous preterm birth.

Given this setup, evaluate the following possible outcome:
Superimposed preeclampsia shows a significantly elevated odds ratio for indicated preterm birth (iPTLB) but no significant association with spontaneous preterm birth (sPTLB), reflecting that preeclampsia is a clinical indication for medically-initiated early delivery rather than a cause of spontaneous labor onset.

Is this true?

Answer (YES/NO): YES